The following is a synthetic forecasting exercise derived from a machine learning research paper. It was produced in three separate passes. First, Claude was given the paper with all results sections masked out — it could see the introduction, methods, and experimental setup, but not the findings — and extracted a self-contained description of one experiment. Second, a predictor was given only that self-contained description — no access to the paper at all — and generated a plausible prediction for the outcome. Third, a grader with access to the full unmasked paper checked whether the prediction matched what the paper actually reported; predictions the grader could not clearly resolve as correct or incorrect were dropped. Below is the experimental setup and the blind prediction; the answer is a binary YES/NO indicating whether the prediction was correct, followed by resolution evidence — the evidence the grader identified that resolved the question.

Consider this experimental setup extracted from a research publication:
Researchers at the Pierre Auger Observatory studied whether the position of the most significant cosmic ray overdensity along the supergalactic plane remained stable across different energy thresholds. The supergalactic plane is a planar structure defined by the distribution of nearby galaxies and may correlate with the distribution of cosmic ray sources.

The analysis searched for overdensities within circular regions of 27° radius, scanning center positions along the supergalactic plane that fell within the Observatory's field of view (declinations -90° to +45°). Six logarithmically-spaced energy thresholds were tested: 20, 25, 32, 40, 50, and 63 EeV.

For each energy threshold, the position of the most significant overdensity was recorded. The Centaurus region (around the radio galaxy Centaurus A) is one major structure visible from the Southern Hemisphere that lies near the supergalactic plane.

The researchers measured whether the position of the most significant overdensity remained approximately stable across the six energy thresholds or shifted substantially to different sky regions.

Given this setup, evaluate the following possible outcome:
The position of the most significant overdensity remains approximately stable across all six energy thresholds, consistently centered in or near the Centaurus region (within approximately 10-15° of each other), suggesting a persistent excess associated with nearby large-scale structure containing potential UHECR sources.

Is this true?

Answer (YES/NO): YES